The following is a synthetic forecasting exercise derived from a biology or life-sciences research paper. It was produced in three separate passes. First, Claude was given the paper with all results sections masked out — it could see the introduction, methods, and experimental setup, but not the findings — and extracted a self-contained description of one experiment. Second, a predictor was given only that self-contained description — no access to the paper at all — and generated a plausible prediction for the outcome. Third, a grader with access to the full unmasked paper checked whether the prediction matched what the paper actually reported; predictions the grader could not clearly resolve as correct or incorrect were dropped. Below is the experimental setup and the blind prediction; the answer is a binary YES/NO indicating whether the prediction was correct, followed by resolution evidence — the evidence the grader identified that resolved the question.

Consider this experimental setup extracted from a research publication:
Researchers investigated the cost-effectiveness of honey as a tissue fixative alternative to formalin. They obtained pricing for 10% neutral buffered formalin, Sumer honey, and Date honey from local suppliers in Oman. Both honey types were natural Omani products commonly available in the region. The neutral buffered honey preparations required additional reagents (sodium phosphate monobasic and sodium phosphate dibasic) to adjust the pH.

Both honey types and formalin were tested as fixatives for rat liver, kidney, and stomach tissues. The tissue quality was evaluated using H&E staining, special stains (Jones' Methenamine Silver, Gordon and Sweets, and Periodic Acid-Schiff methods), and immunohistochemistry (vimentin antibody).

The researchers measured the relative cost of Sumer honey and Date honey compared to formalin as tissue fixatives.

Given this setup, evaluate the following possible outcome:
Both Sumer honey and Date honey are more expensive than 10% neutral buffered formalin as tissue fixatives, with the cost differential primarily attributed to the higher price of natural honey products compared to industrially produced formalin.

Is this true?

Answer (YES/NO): YES